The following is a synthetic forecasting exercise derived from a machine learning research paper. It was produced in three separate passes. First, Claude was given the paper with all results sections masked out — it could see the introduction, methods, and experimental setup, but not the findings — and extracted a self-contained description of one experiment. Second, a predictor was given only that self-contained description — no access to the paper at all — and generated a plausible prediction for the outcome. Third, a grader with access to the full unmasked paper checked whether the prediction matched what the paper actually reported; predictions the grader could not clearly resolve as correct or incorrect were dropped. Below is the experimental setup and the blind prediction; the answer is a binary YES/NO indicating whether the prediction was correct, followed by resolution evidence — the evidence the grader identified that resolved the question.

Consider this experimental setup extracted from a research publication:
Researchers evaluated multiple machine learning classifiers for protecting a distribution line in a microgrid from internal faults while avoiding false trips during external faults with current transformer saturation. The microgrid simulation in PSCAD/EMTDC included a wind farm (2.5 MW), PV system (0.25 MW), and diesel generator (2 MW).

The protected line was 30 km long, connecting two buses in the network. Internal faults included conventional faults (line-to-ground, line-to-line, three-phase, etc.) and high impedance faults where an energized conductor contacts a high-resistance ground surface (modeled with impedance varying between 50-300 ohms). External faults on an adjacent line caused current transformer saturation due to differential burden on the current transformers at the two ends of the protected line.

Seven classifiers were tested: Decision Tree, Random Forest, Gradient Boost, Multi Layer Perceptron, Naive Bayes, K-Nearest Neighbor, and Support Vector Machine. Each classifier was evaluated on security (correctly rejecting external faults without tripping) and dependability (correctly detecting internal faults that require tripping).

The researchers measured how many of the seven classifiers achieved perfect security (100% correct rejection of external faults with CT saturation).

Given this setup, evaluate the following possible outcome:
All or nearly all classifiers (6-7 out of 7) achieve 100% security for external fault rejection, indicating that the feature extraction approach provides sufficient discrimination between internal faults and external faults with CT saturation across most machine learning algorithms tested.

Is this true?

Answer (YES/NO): NO